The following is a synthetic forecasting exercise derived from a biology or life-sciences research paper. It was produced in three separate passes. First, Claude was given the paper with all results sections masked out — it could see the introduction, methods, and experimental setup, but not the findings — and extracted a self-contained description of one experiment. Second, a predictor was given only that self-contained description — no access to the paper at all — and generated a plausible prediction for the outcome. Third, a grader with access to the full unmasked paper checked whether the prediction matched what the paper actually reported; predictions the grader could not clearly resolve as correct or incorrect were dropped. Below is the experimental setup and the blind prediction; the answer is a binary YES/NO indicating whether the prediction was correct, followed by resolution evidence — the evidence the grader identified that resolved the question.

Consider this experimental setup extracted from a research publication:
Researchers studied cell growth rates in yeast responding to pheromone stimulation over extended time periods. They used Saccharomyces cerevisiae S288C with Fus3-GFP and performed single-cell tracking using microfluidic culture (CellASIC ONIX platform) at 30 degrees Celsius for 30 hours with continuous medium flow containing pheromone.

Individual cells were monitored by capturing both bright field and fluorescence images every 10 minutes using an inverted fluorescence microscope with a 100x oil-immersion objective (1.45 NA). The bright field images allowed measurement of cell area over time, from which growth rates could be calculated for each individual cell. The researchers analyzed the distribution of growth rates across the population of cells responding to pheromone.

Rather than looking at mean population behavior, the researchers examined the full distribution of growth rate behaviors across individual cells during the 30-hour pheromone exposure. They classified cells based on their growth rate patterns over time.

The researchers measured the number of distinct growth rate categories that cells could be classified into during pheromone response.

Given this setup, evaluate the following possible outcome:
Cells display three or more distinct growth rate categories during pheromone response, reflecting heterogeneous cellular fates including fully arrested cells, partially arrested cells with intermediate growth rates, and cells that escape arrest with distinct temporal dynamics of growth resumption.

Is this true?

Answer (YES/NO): NO